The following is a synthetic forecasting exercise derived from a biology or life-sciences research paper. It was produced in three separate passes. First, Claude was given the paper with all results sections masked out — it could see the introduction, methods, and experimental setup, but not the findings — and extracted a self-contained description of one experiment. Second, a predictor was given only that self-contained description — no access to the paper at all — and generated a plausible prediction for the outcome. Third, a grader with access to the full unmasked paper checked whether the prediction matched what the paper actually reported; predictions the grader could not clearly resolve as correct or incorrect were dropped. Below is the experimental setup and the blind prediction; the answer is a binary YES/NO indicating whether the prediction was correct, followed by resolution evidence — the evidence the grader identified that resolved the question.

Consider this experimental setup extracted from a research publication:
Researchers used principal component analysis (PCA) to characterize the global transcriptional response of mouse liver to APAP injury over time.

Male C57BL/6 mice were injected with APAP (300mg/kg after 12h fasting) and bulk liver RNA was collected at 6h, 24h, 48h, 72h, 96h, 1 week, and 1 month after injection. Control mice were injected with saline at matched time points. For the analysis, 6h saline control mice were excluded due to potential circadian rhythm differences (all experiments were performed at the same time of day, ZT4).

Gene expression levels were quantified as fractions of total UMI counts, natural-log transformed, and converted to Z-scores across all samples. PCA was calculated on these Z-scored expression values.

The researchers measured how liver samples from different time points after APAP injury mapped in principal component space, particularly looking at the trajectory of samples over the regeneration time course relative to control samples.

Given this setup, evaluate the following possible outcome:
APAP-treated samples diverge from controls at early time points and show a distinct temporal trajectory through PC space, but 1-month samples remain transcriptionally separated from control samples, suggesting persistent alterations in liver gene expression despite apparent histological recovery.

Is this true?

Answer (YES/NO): NO